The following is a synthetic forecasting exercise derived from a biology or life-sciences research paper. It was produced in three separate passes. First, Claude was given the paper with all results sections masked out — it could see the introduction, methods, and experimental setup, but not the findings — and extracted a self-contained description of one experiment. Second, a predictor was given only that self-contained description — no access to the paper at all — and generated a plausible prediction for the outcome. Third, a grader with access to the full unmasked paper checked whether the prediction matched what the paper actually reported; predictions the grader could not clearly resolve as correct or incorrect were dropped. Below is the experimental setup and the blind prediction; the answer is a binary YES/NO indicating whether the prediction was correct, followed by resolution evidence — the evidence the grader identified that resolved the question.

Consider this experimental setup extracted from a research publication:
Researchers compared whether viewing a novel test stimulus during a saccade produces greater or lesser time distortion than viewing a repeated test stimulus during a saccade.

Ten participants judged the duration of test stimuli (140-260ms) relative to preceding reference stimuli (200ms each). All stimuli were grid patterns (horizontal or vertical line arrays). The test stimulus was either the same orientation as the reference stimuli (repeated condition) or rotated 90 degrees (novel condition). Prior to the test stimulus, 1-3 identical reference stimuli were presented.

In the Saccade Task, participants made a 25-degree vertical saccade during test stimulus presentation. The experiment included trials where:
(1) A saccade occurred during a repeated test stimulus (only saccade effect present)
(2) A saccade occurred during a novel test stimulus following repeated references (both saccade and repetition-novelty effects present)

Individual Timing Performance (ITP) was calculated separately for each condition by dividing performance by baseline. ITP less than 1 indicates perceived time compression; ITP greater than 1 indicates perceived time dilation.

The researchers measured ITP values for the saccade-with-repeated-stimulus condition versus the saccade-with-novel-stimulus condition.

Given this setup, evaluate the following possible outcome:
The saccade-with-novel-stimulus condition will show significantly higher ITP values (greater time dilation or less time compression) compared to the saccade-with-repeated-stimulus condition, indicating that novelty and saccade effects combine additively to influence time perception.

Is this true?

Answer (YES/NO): NO